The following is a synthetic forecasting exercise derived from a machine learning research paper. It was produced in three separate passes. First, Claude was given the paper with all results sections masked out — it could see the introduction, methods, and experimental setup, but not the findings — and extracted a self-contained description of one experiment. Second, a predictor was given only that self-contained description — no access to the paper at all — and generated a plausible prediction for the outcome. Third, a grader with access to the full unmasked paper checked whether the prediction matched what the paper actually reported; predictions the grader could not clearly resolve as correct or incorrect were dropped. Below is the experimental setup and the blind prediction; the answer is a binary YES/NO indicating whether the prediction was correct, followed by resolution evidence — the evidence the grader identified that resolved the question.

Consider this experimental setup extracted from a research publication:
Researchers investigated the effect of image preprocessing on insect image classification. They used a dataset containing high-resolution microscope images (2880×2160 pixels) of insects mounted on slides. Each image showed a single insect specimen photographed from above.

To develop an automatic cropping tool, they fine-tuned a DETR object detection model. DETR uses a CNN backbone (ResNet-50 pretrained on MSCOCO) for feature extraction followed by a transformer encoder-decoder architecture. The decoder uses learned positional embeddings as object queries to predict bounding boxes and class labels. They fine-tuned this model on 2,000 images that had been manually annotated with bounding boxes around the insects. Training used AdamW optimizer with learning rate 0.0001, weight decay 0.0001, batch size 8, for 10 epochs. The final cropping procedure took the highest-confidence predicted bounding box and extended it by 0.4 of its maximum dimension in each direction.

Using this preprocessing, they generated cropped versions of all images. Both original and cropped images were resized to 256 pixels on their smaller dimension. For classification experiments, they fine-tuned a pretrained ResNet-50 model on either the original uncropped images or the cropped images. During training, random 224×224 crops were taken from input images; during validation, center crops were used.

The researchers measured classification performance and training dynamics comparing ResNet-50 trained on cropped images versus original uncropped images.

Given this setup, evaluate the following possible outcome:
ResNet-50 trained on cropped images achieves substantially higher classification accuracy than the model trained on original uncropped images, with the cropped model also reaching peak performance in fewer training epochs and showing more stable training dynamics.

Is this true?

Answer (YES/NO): NO